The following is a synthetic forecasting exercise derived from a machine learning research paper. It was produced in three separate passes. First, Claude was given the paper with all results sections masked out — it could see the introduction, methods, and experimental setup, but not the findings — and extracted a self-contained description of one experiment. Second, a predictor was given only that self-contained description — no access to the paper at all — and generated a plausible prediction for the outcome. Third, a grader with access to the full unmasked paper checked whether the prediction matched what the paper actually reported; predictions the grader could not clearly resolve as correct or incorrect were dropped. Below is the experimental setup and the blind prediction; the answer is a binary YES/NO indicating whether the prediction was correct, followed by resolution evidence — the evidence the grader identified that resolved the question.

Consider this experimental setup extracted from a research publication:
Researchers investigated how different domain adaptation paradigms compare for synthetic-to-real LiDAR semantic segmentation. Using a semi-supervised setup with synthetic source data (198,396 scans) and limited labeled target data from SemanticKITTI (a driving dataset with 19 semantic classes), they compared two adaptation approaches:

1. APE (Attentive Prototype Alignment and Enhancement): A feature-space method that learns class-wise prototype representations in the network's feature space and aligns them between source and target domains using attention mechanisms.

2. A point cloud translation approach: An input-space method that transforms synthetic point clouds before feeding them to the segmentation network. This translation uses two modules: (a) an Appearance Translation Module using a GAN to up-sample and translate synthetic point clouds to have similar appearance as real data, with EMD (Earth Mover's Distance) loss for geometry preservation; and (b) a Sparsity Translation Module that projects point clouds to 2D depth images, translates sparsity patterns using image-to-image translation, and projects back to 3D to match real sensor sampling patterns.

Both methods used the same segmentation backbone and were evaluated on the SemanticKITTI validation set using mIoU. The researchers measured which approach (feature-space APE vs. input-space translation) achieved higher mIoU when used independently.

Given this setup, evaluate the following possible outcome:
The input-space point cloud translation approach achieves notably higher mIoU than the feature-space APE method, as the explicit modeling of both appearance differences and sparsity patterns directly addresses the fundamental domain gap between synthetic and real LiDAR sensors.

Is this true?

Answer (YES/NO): NO